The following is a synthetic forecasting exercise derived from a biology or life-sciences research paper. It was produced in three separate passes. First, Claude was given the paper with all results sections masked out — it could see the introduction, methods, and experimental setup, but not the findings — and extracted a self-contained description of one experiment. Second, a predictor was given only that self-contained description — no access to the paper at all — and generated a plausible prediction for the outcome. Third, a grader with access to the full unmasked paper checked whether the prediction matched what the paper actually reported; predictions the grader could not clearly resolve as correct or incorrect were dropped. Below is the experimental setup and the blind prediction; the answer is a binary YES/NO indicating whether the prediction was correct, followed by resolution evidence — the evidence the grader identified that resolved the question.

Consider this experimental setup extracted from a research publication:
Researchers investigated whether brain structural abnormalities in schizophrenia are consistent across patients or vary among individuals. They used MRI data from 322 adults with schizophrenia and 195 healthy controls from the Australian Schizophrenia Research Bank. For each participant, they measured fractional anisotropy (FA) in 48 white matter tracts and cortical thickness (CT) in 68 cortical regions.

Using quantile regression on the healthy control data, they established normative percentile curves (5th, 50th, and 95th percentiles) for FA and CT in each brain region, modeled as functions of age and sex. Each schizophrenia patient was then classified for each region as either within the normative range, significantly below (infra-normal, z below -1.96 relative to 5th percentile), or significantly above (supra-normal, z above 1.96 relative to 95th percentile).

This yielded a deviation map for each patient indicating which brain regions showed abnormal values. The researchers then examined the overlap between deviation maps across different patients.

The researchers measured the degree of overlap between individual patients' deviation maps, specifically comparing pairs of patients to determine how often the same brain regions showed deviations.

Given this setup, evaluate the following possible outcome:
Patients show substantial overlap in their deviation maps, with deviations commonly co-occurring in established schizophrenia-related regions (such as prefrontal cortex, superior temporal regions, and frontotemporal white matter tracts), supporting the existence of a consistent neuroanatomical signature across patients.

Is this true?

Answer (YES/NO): NO